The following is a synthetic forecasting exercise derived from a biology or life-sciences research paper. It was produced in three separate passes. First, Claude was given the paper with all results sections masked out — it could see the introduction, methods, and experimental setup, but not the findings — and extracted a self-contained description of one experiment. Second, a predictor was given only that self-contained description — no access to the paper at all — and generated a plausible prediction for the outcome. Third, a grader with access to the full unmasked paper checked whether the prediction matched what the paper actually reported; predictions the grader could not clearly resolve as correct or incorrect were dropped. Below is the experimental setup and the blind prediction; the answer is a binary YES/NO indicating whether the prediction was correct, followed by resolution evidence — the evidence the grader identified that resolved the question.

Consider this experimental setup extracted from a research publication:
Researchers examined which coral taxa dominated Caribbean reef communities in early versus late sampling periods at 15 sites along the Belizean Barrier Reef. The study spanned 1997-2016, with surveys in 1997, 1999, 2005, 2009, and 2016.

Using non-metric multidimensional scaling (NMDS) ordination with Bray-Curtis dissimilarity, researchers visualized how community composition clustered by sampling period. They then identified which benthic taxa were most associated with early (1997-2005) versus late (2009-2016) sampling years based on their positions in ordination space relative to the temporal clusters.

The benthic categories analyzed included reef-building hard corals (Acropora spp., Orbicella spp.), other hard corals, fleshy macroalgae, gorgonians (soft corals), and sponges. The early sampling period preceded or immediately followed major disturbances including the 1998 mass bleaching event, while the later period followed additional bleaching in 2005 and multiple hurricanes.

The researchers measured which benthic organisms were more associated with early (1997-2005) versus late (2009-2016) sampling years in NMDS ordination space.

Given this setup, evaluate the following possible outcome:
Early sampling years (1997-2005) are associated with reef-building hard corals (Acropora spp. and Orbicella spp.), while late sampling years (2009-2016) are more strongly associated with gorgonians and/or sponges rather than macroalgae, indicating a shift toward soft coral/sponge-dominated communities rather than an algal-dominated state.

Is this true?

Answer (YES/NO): NO